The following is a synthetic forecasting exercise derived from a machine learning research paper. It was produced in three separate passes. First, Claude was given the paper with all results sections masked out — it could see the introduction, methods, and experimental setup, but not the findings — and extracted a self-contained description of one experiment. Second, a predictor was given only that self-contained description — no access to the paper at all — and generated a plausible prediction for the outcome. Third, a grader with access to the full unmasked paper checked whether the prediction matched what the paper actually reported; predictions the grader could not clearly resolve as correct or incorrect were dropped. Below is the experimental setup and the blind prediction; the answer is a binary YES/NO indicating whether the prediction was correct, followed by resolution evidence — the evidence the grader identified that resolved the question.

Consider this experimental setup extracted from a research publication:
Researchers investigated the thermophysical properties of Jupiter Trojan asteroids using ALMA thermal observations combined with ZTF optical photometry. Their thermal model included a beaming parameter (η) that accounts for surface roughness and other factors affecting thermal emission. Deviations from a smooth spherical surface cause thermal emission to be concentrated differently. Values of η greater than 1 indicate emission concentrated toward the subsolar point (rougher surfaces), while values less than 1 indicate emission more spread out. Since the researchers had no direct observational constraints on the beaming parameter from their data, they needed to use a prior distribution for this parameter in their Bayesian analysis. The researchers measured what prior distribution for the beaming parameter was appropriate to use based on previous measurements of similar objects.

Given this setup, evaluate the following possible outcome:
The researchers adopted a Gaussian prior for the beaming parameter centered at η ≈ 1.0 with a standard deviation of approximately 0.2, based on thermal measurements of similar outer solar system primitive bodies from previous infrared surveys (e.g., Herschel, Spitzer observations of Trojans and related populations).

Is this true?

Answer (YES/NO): NO